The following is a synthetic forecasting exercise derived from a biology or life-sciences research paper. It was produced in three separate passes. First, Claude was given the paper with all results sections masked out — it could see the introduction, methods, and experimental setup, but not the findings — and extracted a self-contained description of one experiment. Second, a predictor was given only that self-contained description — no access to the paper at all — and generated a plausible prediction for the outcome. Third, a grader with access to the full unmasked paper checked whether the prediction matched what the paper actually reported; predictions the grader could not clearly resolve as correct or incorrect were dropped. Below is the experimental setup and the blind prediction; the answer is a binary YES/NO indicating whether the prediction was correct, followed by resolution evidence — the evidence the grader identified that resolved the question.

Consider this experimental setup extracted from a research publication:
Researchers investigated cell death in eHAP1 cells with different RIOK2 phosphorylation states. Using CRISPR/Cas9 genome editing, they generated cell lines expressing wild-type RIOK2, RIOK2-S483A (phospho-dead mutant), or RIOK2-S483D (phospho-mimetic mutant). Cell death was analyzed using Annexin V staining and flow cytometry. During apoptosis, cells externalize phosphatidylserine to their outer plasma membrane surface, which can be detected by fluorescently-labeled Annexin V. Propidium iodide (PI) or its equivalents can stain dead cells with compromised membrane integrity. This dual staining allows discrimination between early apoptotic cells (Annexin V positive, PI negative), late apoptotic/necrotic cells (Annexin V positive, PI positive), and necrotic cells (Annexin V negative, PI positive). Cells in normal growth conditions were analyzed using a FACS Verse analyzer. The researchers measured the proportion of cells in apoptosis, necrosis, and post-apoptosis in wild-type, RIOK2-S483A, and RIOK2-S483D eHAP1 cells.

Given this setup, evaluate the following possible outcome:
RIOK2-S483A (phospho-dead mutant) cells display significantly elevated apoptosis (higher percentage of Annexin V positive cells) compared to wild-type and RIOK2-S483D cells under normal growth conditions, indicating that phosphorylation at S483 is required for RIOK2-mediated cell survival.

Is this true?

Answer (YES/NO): NO